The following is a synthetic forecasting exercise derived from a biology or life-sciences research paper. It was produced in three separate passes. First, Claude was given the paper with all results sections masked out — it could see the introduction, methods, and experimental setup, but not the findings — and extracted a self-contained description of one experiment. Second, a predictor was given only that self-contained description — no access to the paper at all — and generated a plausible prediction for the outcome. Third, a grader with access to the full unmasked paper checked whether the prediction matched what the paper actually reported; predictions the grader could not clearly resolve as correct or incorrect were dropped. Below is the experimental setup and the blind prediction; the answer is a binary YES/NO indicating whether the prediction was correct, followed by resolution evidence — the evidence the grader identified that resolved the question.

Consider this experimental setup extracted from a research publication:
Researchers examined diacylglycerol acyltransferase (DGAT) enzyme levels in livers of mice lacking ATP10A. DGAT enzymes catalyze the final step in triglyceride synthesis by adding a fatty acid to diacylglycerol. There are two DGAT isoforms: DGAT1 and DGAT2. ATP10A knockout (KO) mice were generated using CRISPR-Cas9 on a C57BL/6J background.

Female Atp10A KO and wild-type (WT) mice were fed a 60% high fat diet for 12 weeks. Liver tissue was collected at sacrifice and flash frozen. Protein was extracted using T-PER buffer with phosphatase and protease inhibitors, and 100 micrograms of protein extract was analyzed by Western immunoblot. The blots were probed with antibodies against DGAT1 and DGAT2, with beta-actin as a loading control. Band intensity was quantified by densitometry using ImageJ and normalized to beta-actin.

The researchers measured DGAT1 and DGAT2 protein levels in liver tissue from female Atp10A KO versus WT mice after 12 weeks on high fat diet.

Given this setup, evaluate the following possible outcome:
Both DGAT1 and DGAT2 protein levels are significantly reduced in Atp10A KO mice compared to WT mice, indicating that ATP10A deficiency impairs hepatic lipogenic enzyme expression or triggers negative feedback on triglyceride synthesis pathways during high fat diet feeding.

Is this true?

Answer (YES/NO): NO